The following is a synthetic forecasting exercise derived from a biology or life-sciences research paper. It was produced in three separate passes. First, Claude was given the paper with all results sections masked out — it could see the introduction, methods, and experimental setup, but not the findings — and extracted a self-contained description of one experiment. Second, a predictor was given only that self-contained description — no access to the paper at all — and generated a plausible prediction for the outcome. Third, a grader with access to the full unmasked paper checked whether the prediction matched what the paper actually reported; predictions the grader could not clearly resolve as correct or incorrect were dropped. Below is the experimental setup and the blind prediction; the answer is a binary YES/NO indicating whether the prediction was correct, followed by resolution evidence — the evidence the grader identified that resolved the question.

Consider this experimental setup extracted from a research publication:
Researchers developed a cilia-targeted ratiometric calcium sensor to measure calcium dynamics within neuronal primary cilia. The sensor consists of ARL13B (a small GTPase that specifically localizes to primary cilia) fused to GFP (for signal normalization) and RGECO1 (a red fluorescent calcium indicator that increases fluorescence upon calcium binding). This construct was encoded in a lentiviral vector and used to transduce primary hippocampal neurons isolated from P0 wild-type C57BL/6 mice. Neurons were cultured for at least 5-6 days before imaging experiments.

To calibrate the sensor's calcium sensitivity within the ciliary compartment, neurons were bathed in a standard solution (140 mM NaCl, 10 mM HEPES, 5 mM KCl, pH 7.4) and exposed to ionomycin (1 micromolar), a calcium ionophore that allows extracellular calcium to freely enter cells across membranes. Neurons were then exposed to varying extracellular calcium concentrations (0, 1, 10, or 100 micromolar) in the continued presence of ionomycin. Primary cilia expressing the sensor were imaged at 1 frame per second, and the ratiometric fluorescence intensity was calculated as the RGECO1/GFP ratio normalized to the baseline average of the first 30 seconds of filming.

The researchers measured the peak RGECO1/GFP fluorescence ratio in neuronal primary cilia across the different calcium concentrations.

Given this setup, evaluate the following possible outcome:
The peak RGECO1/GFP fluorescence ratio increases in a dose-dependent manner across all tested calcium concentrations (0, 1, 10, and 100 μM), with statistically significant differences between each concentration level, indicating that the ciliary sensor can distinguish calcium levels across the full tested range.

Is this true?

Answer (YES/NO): NO